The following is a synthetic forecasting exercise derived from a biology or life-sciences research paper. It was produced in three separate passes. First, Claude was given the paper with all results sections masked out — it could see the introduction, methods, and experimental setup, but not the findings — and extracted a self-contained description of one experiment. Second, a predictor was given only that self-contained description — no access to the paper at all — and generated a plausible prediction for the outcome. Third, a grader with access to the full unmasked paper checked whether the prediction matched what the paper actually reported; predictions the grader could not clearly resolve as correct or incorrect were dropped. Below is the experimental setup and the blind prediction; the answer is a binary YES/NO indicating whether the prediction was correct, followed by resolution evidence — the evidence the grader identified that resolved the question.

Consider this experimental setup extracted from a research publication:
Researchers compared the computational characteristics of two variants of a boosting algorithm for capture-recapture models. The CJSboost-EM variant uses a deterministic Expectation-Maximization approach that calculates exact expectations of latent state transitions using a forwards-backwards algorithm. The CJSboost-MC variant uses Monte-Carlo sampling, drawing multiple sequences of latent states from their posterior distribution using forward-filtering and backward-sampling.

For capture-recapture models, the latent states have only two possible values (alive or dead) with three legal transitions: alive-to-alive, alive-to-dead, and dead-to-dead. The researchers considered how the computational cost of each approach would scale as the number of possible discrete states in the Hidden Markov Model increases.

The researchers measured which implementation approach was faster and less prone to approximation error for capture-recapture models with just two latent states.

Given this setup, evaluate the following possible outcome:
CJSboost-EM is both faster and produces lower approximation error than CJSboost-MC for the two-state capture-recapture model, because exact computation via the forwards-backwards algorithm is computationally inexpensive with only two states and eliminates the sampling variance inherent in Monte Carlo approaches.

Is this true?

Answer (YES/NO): YES